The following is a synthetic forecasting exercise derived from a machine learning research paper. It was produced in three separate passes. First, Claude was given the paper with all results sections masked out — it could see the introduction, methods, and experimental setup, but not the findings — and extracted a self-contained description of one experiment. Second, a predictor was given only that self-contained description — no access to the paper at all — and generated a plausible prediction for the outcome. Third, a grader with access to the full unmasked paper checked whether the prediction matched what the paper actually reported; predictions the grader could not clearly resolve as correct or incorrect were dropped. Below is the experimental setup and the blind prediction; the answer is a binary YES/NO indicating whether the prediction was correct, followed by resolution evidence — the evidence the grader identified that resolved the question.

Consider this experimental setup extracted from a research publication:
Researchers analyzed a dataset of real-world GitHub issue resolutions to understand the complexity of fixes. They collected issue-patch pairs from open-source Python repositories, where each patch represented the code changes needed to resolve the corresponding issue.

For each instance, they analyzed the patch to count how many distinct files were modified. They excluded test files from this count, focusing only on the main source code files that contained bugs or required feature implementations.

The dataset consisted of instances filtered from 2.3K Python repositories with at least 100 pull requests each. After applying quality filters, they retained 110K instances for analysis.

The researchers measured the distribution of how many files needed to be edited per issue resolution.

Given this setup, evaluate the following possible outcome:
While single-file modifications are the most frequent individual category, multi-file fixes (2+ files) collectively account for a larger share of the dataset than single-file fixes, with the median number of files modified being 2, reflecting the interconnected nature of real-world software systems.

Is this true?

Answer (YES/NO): NO